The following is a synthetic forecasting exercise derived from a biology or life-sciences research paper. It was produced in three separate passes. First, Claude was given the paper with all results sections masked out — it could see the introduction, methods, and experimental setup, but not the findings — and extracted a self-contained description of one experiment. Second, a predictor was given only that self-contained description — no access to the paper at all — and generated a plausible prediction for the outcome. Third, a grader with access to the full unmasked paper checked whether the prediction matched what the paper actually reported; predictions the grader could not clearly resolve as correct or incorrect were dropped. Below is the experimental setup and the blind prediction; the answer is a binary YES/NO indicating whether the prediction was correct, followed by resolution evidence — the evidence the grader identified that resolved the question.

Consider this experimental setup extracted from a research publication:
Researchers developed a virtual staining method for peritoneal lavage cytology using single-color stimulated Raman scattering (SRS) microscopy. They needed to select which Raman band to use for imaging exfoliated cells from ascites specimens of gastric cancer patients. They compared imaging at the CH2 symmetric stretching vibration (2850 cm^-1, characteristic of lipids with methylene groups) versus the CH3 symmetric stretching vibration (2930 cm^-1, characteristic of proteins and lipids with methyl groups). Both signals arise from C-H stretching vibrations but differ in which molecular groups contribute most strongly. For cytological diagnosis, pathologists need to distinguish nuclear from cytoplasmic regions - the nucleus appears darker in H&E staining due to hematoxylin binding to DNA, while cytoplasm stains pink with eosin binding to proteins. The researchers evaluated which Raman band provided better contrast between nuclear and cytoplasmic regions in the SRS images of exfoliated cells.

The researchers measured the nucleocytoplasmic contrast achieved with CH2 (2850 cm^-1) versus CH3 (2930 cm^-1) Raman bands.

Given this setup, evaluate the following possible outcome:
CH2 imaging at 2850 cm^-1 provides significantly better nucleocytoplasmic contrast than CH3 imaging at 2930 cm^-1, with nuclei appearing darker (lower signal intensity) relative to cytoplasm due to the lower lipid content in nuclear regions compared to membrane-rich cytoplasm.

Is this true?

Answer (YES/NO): YES